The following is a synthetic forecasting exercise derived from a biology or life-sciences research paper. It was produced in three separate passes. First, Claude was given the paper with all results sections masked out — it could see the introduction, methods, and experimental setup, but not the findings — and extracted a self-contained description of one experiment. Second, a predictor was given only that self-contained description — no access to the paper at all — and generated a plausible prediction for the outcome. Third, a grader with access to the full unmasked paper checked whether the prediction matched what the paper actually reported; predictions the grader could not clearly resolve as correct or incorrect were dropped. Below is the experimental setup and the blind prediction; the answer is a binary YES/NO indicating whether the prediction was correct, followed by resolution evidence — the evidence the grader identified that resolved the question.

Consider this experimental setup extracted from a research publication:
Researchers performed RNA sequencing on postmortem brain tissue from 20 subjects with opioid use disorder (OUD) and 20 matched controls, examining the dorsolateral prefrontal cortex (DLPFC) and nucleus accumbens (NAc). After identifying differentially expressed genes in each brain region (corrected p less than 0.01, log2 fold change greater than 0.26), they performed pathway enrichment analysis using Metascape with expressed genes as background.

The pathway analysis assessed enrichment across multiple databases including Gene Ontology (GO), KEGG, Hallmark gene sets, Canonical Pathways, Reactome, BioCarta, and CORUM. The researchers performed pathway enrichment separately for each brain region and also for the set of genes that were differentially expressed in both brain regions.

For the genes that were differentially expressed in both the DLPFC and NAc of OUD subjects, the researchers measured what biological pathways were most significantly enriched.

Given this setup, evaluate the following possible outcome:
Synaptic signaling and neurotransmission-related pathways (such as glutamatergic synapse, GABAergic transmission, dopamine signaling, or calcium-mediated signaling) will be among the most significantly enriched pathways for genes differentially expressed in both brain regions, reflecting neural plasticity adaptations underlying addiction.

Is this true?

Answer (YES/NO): NO